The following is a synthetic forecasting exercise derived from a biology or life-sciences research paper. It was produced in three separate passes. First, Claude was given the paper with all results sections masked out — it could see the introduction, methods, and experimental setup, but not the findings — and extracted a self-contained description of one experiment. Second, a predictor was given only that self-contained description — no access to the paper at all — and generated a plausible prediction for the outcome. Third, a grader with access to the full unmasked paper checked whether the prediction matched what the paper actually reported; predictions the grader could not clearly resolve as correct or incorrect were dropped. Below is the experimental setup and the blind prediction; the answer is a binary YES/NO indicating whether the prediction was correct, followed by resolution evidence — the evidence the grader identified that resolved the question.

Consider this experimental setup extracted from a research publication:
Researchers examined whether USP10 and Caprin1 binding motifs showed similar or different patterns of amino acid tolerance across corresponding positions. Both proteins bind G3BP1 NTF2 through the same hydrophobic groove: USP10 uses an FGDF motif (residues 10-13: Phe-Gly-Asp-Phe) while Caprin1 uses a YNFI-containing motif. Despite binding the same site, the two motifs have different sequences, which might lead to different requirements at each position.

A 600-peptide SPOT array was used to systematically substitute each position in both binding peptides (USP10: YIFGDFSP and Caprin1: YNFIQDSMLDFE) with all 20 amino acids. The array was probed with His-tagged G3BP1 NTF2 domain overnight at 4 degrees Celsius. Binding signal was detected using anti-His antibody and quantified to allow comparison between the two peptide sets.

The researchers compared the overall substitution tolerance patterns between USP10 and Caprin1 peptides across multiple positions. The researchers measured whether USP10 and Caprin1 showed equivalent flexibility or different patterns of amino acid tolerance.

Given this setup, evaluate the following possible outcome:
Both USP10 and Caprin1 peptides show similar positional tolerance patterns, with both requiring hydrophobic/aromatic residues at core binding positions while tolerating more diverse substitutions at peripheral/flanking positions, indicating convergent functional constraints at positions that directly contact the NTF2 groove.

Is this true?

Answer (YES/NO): NO